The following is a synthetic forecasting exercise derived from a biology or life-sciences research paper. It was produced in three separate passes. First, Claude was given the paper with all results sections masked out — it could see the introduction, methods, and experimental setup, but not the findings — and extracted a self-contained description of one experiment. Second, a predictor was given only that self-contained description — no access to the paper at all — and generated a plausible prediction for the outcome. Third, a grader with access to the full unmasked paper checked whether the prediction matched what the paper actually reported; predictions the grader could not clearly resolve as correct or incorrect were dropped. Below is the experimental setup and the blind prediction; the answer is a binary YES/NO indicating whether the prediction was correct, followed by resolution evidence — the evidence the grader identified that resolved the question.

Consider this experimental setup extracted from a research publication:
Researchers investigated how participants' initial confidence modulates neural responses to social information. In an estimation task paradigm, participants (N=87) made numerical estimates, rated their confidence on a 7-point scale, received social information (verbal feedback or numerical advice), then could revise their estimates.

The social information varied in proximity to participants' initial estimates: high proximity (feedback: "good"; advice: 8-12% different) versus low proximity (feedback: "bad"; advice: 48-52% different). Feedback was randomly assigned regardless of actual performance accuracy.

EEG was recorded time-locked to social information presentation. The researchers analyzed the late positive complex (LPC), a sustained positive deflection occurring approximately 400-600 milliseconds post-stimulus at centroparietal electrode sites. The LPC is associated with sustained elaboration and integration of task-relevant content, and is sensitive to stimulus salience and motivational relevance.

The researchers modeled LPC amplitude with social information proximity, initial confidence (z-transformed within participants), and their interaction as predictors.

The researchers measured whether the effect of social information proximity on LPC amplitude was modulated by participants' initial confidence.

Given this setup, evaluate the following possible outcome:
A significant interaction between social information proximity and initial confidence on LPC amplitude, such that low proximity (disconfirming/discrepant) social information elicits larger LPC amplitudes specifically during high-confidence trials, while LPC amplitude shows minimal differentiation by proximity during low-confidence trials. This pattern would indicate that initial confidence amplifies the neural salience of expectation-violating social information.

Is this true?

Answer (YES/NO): NO